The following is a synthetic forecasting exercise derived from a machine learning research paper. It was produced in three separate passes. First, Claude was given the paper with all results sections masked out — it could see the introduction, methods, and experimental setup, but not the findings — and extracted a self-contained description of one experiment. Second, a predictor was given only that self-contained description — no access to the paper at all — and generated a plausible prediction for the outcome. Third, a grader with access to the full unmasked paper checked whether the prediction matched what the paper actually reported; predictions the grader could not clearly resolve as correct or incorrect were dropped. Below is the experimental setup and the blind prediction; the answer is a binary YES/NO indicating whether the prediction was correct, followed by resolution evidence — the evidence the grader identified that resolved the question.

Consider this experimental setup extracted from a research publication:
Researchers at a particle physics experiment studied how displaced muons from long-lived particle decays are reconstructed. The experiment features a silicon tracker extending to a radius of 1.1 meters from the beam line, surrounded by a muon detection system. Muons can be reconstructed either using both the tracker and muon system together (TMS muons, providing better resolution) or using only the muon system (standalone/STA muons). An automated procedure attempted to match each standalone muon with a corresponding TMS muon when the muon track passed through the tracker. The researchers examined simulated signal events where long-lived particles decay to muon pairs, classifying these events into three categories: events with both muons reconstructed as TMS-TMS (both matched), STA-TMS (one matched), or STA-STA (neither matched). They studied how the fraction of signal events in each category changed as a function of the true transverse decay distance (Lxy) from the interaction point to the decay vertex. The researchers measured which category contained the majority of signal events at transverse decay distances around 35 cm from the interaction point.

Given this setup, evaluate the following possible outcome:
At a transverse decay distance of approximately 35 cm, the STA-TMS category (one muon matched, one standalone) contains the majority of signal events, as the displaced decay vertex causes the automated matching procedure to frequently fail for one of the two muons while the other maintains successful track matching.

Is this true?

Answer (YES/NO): YES